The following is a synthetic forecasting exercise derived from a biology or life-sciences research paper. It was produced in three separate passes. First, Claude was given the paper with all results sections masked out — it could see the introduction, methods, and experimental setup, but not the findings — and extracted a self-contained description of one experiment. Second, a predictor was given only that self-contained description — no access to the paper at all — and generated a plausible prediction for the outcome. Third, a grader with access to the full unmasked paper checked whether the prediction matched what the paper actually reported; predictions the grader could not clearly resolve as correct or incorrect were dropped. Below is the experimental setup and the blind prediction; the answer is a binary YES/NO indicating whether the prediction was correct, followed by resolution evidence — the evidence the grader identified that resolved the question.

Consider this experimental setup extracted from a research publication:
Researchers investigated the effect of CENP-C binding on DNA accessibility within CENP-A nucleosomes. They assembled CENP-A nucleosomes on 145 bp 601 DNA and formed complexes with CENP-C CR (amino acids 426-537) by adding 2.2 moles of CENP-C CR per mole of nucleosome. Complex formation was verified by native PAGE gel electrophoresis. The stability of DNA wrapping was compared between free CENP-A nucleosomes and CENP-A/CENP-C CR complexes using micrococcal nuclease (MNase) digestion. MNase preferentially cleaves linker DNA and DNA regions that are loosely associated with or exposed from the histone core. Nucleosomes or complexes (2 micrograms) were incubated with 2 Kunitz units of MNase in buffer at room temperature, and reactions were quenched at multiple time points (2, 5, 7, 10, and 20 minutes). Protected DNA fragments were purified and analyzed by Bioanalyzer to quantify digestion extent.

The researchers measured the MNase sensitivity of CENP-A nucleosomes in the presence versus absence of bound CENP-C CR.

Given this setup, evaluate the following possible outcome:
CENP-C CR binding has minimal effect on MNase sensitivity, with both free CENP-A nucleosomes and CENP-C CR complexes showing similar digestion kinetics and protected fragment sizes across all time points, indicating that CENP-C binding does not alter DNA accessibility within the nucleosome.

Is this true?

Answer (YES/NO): NO